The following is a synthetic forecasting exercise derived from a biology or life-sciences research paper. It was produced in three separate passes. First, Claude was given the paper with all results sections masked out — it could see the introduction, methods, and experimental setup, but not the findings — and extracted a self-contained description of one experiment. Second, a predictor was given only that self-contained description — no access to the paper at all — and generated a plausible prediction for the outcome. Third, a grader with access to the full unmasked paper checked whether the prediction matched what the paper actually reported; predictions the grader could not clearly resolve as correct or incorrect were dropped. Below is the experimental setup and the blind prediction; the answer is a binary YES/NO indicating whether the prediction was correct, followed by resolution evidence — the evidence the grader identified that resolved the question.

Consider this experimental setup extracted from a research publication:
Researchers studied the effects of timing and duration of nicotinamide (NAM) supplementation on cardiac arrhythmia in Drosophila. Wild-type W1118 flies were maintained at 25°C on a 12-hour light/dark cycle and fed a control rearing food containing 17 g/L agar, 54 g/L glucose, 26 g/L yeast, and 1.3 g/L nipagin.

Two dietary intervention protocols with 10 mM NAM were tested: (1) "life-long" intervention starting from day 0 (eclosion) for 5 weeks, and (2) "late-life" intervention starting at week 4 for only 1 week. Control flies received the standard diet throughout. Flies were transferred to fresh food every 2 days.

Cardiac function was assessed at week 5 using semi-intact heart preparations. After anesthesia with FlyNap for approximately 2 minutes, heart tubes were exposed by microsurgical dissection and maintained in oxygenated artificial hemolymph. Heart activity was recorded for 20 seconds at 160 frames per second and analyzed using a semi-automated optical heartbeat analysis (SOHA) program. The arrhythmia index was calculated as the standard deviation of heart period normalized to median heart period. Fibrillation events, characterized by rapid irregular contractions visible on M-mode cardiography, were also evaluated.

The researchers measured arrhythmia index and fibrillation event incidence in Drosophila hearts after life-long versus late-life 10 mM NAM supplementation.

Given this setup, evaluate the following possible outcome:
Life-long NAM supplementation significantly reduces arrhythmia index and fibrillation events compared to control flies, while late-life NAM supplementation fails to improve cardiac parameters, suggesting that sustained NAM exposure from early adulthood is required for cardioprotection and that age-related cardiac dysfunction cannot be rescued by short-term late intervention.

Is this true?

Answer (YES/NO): NO